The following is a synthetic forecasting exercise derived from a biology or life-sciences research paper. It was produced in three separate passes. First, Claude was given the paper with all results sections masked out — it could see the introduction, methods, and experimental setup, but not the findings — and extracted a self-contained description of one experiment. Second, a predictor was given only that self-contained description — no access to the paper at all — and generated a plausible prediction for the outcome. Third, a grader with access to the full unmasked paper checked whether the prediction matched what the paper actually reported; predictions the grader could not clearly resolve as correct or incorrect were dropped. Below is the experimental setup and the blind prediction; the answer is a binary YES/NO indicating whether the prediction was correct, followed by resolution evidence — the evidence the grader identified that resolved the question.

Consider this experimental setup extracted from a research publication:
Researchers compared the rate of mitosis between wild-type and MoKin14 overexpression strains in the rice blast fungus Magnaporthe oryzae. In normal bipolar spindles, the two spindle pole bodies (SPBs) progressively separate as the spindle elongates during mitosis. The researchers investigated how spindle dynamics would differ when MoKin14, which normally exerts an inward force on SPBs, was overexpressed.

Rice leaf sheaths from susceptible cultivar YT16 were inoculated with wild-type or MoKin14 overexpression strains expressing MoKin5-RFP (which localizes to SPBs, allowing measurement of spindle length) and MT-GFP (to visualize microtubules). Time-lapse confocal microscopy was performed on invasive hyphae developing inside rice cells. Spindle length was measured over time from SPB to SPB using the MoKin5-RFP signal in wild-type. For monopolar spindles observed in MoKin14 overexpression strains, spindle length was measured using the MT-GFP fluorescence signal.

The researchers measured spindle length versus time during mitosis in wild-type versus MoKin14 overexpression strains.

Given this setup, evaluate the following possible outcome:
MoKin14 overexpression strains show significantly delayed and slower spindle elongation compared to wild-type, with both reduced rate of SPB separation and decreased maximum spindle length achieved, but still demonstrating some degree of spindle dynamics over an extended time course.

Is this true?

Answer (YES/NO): NO